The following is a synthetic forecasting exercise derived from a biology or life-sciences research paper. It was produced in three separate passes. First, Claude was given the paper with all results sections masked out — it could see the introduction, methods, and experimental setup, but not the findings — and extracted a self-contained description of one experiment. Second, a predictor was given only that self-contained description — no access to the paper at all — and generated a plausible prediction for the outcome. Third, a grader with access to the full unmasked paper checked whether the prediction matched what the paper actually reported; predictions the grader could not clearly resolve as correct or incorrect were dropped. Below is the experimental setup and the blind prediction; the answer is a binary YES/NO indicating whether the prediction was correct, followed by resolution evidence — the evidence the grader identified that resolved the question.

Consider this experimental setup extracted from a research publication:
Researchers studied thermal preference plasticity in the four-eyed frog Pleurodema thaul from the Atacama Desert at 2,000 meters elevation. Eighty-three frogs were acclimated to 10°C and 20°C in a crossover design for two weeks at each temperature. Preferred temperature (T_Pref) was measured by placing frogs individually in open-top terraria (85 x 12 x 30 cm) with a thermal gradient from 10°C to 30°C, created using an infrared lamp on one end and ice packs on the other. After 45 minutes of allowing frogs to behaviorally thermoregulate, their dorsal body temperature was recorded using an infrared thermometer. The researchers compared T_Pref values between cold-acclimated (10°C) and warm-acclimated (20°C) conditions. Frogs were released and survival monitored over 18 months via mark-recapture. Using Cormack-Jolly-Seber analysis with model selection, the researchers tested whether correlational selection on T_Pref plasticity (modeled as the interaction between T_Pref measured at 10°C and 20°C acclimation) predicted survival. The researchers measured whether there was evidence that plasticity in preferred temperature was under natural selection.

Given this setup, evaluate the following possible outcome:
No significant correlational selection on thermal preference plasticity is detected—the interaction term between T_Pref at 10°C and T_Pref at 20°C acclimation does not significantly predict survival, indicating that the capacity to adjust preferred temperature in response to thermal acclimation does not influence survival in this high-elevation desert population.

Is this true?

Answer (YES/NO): YES